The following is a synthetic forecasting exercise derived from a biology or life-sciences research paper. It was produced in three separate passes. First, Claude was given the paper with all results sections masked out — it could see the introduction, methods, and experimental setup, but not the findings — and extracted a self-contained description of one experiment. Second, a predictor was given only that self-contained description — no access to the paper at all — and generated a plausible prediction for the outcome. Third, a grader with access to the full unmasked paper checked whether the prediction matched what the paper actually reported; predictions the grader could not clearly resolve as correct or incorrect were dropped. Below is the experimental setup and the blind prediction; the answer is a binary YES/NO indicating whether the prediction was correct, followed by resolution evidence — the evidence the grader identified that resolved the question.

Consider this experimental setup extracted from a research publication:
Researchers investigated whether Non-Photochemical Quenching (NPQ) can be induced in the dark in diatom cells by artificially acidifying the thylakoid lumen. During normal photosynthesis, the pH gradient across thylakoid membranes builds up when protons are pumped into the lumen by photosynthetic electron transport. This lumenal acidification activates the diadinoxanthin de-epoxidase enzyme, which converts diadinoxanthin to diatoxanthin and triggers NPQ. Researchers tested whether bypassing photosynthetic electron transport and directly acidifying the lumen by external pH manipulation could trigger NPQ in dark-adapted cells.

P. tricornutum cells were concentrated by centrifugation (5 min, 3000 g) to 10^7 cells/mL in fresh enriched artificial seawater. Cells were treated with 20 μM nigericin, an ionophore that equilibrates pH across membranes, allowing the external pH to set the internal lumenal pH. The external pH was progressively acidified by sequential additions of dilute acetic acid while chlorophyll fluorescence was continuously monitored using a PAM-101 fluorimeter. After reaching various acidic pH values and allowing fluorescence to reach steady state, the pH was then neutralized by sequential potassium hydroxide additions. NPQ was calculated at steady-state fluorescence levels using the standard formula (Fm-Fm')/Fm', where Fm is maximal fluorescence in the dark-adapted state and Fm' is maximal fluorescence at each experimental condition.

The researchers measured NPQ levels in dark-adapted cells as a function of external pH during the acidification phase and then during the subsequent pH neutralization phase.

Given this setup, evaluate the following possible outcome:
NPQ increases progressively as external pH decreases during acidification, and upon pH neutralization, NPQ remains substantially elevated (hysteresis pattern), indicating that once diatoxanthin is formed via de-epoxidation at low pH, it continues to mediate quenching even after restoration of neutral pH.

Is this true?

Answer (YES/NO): NO